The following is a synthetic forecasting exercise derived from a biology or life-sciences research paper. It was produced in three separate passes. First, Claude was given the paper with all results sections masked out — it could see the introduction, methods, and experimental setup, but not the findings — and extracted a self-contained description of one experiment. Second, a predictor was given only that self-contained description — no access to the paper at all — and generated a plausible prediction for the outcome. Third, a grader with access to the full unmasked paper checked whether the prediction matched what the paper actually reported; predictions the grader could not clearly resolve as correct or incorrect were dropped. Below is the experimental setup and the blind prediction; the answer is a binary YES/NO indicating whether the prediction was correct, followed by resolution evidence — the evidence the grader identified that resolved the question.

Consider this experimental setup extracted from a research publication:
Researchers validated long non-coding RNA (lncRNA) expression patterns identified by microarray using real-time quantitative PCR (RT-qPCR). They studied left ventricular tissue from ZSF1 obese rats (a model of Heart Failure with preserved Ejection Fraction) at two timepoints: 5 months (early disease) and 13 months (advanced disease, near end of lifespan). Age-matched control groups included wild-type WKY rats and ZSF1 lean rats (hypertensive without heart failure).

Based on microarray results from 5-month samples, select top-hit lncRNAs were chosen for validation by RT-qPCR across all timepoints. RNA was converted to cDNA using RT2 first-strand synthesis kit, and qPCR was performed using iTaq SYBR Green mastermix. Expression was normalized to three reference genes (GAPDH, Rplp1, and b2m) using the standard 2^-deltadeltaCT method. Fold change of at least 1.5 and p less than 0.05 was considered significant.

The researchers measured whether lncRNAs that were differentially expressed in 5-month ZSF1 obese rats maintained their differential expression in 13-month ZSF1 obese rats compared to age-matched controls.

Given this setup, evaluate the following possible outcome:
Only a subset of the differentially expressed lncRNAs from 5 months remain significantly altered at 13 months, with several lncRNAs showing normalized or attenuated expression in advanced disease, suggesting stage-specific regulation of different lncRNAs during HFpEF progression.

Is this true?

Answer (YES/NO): NO